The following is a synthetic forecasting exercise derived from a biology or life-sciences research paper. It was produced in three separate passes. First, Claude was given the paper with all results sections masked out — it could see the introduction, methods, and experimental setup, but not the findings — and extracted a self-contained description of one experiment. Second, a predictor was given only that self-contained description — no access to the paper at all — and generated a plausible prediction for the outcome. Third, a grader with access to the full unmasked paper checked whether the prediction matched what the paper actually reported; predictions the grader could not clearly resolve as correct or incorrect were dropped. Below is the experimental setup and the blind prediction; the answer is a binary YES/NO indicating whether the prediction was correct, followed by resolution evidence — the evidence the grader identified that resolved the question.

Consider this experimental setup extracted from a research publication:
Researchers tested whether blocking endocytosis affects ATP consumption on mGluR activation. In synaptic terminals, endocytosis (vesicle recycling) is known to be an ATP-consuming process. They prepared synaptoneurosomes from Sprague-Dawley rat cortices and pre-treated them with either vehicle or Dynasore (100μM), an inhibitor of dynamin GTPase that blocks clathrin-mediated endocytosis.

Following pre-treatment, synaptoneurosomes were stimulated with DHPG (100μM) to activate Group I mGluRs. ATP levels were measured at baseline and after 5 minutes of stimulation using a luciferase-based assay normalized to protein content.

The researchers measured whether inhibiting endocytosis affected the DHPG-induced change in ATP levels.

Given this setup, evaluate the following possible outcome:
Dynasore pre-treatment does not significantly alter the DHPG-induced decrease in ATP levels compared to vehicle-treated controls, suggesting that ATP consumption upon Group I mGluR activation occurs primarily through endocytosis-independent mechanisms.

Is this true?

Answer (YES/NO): YES